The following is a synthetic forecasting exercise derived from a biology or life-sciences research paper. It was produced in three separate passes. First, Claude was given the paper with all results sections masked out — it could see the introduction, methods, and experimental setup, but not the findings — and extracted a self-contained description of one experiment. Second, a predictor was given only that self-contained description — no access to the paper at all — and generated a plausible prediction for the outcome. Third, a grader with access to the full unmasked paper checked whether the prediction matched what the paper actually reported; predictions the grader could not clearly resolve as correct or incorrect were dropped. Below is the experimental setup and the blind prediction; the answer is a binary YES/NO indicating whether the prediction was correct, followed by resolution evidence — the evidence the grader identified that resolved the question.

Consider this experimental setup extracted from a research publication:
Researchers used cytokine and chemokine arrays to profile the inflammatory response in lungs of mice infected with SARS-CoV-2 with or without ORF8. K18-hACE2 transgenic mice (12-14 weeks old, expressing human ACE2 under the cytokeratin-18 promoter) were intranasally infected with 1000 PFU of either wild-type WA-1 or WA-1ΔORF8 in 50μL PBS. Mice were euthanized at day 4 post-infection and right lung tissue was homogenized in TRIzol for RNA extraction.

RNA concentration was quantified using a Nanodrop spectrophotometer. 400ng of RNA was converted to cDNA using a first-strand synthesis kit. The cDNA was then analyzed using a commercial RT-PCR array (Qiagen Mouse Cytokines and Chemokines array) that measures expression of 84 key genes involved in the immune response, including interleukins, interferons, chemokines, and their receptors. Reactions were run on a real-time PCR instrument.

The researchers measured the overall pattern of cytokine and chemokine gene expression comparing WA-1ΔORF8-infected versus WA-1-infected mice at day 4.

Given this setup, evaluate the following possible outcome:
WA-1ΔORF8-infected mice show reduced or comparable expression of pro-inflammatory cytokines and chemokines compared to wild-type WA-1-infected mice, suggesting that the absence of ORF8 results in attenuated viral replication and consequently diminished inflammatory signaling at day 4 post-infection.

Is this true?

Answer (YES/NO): NO